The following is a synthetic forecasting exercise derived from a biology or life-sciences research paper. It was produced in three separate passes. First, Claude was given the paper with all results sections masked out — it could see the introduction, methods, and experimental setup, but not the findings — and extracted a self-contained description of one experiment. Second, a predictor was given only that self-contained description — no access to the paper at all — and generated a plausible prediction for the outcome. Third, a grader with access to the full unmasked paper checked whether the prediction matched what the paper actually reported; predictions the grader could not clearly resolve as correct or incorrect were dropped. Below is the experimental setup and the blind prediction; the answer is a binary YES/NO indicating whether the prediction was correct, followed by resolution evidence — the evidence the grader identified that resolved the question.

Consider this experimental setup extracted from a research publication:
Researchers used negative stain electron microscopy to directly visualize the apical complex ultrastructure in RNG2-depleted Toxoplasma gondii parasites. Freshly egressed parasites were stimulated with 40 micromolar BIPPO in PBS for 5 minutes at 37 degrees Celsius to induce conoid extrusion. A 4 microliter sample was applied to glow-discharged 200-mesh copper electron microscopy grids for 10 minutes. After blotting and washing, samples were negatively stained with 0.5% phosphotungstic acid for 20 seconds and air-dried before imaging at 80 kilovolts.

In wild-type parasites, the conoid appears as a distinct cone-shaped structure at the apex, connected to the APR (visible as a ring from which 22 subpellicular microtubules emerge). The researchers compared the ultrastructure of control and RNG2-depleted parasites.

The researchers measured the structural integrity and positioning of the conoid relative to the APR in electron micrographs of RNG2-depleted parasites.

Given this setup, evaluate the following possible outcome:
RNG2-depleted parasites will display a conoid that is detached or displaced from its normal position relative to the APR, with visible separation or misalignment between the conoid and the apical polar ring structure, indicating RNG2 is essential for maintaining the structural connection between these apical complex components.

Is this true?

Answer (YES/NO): YES